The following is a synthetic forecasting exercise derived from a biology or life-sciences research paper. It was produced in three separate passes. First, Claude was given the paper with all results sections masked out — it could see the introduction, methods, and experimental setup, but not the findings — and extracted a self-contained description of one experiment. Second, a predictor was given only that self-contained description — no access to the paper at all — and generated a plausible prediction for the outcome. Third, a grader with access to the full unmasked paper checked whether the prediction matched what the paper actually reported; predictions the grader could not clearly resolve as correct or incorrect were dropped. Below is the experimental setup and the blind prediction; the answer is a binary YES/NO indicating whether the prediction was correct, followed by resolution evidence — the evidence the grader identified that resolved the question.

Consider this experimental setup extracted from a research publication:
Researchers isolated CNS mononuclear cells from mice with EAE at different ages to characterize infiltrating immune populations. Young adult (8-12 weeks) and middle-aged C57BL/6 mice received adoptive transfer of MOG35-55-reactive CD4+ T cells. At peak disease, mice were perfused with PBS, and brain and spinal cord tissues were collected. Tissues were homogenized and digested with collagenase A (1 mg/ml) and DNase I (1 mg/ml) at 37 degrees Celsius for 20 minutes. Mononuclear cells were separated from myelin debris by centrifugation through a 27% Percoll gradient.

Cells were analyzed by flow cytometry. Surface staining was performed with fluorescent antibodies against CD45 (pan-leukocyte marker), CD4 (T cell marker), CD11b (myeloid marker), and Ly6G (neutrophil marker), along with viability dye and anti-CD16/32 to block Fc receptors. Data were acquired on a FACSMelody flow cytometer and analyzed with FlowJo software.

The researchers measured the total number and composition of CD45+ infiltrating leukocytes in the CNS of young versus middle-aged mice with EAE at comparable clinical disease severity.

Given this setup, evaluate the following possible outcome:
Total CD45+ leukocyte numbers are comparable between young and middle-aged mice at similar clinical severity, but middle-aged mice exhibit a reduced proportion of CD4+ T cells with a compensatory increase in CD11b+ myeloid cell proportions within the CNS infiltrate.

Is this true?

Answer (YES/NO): NO